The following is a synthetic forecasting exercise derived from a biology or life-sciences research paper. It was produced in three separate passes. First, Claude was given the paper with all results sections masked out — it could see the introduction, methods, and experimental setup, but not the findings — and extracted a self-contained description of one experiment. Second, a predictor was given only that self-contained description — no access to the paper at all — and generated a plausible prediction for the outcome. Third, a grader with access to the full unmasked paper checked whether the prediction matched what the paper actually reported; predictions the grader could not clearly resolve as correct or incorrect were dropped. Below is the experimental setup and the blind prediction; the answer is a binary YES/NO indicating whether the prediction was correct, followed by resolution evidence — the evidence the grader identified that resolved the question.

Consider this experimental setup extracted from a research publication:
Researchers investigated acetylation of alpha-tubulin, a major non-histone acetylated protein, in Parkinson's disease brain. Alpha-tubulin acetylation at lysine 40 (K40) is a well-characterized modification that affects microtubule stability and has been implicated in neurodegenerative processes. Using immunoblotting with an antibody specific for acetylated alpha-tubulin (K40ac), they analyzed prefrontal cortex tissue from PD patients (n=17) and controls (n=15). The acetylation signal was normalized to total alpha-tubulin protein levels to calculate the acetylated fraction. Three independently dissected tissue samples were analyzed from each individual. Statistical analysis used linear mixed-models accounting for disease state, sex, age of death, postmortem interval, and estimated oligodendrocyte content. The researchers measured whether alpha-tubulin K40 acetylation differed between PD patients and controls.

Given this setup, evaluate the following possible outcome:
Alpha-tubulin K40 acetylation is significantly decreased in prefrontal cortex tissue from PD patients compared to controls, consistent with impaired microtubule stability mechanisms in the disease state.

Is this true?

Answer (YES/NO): NO